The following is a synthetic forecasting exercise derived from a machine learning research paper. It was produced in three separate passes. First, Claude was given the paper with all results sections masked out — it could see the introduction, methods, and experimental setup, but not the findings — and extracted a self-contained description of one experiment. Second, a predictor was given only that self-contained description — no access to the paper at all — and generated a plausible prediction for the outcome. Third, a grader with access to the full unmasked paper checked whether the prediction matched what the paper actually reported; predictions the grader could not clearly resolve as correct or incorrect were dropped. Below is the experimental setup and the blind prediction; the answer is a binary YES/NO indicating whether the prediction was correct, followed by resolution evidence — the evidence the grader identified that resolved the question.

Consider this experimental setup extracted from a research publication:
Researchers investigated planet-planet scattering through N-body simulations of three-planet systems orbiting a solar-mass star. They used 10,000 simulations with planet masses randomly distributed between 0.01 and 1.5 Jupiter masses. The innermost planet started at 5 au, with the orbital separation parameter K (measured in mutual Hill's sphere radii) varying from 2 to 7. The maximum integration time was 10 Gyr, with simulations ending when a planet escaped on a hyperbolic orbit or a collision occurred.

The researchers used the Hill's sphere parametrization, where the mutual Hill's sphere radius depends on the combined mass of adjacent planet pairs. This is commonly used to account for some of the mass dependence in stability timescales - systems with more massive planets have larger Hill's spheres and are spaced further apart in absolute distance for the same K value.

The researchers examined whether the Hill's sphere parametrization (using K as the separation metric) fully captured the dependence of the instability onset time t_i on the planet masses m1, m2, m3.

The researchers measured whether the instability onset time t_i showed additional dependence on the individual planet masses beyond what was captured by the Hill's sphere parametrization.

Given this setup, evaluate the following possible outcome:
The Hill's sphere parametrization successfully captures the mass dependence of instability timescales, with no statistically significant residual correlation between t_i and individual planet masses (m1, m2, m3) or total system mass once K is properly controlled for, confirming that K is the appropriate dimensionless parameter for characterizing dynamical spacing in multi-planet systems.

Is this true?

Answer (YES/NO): NO